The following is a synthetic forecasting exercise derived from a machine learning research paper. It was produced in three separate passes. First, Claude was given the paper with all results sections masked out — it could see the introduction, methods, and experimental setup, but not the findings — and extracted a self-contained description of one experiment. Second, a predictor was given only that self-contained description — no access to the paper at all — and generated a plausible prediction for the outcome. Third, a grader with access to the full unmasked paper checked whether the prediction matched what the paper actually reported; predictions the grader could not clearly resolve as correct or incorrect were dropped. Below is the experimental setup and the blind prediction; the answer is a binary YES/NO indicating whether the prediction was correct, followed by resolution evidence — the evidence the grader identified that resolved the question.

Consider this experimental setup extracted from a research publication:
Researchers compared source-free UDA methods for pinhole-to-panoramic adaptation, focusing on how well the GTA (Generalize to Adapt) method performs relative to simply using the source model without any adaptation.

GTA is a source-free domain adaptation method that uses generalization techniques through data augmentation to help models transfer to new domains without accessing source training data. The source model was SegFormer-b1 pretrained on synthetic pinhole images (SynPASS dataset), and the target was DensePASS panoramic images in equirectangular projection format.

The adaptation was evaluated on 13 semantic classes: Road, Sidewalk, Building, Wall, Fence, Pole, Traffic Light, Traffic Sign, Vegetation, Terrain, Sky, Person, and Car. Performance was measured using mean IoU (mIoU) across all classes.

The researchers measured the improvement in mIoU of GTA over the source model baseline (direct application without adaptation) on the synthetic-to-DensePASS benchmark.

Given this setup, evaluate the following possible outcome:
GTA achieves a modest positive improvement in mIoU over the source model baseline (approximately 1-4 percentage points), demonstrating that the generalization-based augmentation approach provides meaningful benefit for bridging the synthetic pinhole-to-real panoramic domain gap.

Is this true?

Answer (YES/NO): NO